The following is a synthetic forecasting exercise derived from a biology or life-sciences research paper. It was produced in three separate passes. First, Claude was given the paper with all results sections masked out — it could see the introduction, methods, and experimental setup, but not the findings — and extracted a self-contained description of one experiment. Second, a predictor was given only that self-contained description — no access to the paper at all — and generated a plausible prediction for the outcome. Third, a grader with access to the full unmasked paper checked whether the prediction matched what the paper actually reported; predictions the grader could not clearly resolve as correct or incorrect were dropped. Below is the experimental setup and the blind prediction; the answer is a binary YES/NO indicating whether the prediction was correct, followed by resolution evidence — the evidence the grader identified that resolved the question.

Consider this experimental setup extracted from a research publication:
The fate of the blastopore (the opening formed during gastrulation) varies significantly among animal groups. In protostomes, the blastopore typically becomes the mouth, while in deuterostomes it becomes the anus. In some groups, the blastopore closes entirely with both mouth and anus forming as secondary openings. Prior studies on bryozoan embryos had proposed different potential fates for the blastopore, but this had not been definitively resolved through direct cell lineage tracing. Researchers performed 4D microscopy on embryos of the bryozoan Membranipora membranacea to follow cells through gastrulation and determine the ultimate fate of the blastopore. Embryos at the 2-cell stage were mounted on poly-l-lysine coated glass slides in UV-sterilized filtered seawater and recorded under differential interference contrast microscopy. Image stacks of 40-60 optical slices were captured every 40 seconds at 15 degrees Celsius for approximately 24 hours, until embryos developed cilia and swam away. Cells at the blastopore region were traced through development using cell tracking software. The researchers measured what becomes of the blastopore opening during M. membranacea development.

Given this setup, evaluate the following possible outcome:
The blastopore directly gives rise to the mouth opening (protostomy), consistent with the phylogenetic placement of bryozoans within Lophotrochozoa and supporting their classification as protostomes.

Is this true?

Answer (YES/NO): YES